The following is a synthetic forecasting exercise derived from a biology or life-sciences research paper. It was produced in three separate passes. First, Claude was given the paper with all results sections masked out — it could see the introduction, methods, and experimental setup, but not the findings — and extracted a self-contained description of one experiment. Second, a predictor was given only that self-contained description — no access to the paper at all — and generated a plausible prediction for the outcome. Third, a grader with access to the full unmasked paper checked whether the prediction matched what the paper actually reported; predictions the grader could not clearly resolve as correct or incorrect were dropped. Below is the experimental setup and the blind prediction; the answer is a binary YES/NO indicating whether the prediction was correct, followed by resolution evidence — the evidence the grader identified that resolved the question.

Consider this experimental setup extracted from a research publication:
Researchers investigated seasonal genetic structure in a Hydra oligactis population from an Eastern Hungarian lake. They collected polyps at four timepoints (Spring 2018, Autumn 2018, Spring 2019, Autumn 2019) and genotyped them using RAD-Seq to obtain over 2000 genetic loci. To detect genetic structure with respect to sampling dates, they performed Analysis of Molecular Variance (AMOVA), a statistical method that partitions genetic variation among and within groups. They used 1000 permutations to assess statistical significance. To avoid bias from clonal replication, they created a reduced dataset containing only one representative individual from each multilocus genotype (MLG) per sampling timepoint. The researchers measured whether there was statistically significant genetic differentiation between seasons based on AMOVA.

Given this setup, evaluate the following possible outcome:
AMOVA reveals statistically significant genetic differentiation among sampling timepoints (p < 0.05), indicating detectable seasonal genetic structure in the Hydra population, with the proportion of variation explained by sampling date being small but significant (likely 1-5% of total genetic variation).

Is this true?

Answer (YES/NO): NO